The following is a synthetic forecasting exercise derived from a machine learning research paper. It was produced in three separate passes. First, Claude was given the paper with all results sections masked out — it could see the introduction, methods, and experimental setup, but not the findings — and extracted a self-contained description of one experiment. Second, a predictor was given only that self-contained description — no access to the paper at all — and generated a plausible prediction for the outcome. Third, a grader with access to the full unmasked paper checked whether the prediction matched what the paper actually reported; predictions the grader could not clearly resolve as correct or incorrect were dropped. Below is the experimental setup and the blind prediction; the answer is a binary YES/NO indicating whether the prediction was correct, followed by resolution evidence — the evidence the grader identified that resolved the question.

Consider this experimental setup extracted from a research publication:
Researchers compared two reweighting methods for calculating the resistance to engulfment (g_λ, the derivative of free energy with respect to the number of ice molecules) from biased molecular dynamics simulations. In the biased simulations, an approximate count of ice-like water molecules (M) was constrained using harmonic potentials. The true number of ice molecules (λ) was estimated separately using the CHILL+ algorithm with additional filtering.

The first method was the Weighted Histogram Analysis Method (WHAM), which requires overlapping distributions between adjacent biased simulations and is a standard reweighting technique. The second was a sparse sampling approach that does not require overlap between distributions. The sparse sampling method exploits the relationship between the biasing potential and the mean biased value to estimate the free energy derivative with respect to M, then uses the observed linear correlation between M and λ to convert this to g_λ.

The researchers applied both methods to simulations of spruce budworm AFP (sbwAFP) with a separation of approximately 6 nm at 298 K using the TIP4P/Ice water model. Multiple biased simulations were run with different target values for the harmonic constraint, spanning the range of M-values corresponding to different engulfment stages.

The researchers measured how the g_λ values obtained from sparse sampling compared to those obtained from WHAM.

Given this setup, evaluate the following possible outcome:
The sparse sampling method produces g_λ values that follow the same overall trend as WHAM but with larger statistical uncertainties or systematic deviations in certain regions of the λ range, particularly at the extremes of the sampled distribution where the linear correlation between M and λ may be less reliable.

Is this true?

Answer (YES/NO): NO